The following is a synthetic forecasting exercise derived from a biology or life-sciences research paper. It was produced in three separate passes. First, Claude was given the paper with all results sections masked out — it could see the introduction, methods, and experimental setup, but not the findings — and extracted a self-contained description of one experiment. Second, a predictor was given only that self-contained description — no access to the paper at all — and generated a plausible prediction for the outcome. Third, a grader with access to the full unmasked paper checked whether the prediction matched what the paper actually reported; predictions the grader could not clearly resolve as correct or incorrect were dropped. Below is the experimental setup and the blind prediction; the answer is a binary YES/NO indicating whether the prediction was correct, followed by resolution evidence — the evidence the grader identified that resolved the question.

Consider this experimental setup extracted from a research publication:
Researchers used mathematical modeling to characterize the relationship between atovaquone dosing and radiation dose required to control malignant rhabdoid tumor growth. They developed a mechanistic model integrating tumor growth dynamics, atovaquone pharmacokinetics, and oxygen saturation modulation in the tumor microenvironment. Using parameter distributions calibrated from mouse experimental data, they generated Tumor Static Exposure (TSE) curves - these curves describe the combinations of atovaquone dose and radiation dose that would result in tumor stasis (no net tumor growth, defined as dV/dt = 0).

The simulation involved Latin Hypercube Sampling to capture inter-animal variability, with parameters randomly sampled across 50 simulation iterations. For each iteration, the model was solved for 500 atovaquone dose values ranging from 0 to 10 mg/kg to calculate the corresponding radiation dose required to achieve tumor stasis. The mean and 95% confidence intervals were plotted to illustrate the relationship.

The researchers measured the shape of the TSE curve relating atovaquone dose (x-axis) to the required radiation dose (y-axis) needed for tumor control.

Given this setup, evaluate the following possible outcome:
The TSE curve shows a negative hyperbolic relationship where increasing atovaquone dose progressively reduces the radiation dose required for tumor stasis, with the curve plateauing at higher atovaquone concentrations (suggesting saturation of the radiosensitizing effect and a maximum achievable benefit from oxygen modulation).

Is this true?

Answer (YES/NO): YES